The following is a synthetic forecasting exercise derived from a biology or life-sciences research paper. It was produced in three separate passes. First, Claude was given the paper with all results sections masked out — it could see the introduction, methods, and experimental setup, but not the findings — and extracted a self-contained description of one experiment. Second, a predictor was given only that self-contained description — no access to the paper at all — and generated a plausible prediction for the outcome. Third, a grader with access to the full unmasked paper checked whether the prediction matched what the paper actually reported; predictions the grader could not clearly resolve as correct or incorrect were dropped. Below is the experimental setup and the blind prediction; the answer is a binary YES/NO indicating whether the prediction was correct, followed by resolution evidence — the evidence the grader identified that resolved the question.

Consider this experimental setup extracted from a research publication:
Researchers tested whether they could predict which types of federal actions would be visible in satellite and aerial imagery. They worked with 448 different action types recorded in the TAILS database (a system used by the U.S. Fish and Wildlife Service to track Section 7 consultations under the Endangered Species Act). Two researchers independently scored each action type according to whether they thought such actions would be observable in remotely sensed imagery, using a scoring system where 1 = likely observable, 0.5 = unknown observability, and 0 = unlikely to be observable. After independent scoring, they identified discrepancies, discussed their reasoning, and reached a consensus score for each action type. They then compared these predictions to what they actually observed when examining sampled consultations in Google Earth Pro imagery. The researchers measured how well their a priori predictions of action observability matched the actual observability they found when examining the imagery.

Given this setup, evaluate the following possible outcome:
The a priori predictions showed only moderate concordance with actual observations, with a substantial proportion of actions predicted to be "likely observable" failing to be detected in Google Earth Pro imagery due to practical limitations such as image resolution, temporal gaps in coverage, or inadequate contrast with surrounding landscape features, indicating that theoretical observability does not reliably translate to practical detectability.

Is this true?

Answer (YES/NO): NO